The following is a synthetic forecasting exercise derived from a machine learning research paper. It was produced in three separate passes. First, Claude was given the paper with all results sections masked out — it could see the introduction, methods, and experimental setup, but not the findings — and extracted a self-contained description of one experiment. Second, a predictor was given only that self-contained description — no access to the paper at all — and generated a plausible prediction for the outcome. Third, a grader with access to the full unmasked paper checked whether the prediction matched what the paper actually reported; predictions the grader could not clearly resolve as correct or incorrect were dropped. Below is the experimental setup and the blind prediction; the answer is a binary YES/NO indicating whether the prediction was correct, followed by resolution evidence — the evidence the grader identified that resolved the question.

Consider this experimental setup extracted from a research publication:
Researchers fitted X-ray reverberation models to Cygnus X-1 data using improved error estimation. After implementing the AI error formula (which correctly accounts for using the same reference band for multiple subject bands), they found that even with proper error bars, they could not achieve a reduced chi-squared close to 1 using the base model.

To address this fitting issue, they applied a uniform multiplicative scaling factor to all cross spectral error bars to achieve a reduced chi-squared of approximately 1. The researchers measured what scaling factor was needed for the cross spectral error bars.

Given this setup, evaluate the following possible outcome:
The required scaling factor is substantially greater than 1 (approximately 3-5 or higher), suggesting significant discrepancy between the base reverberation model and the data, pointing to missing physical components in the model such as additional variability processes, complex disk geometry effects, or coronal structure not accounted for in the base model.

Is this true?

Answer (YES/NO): NO